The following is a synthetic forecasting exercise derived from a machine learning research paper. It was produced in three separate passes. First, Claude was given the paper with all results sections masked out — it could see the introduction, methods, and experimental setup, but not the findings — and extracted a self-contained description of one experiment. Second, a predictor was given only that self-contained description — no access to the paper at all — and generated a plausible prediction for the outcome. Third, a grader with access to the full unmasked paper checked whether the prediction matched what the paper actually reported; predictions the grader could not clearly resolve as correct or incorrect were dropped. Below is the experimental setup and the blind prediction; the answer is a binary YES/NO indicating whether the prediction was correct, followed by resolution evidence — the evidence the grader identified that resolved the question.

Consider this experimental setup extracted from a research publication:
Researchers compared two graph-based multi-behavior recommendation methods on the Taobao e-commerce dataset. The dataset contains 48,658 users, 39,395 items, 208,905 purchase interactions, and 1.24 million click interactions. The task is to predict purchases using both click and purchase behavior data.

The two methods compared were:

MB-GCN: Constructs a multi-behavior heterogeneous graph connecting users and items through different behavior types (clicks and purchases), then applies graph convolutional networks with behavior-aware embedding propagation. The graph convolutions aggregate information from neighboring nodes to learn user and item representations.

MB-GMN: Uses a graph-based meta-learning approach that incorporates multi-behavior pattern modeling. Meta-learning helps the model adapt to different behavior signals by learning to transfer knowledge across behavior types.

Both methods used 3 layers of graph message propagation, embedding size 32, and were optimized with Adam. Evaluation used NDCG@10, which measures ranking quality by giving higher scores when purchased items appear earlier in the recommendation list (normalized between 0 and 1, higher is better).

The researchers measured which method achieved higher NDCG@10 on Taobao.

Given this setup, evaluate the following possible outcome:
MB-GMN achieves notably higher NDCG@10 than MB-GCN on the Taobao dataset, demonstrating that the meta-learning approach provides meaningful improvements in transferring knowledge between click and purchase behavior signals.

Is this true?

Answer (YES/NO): YES